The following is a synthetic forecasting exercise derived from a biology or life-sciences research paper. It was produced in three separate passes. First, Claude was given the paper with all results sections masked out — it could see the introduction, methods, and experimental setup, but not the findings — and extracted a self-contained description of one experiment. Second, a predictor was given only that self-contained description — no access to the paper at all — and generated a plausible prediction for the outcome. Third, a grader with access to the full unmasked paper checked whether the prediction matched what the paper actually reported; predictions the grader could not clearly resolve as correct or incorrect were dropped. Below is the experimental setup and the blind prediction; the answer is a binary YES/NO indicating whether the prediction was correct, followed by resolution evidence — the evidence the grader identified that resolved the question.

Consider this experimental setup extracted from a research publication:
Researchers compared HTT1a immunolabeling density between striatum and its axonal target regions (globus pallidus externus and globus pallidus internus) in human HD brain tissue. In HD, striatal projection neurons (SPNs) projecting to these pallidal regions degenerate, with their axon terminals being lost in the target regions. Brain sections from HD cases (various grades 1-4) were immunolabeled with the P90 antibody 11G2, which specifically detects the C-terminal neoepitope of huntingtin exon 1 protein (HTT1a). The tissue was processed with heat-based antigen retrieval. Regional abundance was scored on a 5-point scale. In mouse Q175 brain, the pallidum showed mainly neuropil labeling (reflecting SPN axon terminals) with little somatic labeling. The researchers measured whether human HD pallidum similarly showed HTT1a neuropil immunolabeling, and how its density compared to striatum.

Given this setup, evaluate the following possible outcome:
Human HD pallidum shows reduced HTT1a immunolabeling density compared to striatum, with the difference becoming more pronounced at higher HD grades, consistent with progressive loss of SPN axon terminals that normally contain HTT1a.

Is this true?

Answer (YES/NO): NO